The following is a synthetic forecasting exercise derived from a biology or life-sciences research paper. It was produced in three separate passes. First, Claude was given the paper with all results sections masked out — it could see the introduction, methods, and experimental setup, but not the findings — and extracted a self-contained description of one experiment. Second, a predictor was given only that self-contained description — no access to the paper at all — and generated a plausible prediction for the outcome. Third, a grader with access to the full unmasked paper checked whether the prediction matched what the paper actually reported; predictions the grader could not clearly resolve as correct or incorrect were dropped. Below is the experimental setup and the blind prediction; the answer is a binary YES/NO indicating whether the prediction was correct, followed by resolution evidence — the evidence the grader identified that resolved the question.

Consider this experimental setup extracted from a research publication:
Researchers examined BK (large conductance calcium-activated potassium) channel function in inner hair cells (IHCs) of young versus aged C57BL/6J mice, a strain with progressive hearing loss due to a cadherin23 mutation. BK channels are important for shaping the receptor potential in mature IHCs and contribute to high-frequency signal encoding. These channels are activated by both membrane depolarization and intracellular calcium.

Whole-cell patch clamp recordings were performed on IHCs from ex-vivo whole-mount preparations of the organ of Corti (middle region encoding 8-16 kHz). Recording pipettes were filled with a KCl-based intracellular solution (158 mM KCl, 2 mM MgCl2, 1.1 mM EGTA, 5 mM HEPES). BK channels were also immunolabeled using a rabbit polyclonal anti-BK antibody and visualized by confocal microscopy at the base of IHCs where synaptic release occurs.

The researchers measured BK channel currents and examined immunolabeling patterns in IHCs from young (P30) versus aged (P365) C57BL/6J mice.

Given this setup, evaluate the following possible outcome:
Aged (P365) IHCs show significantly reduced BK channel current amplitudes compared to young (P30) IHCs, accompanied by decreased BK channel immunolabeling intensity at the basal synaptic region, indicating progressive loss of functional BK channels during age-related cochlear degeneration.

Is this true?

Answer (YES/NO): NO